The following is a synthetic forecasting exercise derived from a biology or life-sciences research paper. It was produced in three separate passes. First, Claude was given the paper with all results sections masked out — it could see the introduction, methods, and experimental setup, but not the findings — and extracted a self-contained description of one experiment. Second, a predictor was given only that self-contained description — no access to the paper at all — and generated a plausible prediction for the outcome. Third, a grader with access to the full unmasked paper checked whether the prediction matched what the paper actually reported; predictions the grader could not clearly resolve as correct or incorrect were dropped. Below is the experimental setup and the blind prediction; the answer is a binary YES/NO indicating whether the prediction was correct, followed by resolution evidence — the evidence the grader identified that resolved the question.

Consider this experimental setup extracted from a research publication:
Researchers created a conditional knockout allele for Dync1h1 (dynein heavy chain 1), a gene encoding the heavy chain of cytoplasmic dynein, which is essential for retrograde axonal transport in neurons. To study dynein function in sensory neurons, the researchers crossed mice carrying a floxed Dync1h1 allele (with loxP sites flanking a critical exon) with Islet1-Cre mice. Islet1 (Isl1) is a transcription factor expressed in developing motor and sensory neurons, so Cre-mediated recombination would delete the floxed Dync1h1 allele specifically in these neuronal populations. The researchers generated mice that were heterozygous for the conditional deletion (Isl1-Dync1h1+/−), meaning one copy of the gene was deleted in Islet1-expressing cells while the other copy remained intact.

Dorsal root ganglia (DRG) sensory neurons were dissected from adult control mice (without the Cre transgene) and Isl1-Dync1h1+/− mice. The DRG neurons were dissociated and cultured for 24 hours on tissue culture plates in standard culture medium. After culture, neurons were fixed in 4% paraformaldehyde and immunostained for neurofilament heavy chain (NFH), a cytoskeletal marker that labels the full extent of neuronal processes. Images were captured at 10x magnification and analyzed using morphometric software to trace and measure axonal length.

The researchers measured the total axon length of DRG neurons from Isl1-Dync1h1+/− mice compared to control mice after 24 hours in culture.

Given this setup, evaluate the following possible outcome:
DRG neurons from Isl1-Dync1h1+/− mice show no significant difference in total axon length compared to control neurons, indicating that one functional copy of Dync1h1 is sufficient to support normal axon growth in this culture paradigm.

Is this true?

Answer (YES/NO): NO